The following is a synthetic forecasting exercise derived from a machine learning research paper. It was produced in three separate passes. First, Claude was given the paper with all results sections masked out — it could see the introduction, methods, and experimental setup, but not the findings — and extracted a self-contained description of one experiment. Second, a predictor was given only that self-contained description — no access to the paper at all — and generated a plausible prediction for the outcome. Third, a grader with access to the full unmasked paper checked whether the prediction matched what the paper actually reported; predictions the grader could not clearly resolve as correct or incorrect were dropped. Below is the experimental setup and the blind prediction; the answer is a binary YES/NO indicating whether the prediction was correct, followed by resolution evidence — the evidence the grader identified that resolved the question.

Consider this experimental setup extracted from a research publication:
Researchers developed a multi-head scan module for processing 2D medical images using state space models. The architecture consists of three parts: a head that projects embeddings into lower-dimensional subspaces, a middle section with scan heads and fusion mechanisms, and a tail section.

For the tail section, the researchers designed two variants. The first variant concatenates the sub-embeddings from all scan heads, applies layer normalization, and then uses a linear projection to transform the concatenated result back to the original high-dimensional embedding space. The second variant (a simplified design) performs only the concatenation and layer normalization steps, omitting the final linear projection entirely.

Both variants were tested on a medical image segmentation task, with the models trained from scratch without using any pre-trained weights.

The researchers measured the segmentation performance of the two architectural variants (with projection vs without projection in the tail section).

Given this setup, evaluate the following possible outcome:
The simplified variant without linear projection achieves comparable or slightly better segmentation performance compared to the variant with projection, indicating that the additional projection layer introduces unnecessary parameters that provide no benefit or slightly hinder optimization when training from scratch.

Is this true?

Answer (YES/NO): YES